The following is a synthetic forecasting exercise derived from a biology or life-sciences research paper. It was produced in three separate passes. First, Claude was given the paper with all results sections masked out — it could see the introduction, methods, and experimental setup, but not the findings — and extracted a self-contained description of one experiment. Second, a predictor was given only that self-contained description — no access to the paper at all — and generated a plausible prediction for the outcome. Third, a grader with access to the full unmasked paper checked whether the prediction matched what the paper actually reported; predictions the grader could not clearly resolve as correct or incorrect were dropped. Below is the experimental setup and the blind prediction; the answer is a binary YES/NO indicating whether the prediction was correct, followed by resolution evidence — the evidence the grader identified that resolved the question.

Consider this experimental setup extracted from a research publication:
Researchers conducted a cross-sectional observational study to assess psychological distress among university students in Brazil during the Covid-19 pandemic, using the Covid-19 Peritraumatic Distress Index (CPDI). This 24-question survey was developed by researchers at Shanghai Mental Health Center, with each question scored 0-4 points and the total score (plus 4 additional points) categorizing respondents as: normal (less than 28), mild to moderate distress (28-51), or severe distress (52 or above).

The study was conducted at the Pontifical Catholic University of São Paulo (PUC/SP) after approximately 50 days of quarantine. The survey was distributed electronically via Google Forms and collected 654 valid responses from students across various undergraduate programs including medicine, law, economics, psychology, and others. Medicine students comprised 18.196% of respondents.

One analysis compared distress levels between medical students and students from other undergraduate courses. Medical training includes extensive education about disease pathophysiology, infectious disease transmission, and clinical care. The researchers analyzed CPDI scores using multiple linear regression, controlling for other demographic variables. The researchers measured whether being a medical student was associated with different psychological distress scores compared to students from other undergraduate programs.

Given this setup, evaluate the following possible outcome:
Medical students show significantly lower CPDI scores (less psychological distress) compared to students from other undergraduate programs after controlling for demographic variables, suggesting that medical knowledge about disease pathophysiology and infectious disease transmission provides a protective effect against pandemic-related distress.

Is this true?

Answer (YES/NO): YES